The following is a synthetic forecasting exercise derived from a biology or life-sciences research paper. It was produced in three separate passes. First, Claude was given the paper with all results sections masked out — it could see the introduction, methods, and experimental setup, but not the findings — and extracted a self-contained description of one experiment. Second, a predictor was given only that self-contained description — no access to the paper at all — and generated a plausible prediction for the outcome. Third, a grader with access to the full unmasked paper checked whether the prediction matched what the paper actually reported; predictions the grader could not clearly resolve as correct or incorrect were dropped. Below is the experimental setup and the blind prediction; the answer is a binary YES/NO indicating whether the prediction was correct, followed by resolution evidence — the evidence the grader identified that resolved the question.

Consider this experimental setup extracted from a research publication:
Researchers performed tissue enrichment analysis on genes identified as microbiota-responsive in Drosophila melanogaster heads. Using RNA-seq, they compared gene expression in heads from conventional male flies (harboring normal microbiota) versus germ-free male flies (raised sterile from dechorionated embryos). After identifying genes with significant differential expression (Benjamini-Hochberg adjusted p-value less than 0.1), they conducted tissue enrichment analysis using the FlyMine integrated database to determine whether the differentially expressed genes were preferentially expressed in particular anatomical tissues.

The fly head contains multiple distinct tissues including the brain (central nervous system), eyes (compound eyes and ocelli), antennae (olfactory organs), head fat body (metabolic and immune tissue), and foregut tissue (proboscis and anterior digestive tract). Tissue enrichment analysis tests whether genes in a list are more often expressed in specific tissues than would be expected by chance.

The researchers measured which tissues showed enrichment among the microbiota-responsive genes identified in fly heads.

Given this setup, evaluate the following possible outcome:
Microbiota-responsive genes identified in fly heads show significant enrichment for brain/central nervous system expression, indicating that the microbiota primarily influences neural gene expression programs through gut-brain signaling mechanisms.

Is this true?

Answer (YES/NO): NO